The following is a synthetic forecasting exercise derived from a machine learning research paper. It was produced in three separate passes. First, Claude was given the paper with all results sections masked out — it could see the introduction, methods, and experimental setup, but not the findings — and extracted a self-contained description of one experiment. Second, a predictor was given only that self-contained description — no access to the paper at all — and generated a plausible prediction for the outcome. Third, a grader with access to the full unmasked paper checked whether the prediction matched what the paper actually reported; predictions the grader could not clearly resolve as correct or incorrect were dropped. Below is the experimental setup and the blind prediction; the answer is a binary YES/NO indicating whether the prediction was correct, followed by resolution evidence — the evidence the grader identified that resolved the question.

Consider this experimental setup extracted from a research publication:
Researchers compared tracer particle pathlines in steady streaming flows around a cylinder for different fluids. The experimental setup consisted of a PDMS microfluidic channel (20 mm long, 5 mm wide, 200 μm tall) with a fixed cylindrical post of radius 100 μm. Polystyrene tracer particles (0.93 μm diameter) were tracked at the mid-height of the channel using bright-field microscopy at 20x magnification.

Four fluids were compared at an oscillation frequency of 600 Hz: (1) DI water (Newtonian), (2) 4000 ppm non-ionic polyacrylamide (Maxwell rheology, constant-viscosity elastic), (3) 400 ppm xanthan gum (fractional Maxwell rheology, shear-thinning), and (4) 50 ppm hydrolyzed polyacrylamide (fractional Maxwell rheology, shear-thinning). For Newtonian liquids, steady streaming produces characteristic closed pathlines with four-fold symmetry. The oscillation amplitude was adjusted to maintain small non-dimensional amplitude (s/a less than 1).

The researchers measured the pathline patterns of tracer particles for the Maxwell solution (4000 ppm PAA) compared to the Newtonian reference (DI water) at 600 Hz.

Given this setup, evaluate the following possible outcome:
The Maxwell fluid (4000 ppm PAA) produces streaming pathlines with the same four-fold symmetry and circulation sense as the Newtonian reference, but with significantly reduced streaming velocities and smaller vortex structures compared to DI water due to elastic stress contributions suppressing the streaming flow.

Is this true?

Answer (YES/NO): NO